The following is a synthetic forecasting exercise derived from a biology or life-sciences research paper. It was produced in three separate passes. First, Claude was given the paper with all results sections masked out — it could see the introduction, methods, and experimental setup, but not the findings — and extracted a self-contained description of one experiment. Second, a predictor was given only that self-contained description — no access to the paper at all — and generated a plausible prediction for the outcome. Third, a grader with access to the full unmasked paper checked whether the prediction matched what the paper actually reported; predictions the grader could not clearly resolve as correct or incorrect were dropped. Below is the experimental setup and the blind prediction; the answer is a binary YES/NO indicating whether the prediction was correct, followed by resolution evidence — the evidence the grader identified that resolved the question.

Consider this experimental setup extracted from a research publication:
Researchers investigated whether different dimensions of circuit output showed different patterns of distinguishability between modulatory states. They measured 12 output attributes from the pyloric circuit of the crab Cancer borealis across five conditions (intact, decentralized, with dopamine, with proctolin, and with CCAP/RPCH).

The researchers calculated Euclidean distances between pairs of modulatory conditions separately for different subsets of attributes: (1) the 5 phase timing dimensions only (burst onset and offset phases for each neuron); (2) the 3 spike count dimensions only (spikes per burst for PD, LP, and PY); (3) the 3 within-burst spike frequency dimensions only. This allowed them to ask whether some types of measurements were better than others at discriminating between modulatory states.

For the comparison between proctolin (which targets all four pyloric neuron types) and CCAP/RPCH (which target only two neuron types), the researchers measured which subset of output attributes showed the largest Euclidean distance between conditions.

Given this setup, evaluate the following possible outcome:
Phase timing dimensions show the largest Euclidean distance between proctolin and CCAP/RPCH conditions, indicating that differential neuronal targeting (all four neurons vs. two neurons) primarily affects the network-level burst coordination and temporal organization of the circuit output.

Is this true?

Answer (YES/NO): NO